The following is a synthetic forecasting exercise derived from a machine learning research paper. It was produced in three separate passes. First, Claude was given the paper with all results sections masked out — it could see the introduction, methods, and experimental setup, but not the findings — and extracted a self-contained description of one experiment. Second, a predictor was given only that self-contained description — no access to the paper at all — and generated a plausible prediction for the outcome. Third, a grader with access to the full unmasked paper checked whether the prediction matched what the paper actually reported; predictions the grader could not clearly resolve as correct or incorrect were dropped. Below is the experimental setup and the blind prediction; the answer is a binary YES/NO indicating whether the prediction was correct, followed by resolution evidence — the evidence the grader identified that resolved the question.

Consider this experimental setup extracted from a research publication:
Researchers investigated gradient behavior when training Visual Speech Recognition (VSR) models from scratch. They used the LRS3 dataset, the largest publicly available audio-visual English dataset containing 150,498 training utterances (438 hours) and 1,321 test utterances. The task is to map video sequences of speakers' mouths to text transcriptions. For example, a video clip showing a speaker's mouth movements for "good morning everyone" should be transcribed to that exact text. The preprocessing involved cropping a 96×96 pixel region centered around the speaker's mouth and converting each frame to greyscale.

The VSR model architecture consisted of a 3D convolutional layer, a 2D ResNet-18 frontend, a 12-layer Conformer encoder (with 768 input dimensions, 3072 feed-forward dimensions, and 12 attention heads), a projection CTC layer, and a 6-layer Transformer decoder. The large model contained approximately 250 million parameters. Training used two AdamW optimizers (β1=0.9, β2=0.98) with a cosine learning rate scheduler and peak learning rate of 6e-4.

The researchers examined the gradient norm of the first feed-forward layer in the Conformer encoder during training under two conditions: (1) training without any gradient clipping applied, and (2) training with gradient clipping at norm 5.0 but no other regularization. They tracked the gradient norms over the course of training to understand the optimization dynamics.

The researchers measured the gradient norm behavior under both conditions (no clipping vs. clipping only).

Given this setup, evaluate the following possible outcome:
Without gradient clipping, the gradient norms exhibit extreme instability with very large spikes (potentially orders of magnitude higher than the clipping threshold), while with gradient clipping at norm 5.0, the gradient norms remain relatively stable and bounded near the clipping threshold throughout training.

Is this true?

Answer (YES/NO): NO